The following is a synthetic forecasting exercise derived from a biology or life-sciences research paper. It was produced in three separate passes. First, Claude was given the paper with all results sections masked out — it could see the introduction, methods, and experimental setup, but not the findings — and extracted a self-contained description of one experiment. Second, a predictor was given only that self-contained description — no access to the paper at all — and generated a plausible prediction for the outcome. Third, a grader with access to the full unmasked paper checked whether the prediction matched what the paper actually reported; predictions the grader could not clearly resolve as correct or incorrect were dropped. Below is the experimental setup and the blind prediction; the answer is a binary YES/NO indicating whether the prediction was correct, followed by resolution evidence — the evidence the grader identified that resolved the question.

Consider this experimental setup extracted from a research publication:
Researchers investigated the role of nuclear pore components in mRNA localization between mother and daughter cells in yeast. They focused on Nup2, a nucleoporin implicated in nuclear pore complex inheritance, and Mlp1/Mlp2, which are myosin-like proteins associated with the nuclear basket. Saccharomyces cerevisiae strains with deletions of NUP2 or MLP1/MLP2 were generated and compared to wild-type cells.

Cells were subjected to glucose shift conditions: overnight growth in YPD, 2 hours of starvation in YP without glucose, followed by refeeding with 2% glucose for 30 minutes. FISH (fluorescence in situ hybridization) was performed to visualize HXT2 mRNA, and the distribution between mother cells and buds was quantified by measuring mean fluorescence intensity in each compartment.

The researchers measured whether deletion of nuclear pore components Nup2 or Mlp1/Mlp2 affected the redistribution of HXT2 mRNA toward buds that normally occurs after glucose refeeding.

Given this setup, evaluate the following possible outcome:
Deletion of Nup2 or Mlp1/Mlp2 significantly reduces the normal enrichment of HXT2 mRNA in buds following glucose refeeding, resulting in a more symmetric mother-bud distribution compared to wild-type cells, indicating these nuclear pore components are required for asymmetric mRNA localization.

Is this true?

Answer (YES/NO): YES